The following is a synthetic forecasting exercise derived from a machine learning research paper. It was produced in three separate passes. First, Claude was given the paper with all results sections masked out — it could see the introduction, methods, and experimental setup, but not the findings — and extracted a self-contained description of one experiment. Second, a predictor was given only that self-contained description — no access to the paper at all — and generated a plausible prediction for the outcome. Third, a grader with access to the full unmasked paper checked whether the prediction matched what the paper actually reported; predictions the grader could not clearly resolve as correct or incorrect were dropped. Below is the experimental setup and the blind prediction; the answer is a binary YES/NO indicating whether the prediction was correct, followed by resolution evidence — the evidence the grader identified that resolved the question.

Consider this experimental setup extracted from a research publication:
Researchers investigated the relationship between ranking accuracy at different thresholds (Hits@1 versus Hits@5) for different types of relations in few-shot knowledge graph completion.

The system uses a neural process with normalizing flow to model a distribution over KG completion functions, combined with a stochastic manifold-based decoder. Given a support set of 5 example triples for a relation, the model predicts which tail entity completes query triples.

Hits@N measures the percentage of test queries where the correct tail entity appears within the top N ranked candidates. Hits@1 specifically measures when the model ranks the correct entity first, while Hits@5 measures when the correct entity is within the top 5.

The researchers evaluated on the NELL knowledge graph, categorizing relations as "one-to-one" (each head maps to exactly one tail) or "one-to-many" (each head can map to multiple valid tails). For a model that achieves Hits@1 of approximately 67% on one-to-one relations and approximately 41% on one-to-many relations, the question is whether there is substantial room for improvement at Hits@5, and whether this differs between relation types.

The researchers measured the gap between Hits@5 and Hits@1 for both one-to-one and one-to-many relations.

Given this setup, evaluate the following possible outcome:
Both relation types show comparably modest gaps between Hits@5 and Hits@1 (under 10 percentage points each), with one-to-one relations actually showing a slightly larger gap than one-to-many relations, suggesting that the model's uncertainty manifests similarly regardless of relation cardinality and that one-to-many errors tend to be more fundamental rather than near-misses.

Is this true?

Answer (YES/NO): NO